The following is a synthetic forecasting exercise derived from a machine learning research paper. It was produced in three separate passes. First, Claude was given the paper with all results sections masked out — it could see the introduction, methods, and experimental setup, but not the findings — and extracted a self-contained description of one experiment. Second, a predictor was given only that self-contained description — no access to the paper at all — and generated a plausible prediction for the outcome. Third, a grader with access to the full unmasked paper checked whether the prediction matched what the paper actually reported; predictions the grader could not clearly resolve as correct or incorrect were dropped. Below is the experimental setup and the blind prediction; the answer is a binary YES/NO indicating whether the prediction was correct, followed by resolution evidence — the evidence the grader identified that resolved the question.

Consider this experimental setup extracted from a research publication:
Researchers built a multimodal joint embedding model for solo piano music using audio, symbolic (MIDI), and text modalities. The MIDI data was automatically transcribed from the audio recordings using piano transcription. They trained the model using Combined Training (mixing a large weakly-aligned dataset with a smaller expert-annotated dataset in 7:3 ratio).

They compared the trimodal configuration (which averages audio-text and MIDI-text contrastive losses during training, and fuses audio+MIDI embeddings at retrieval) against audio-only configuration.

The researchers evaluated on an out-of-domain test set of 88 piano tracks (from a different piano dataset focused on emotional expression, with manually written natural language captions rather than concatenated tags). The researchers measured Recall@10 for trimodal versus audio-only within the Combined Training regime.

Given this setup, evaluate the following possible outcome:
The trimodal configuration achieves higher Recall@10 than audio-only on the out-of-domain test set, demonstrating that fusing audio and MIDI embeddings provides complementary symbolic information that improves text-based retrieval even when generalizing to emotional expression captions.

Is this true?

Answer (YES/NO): YES